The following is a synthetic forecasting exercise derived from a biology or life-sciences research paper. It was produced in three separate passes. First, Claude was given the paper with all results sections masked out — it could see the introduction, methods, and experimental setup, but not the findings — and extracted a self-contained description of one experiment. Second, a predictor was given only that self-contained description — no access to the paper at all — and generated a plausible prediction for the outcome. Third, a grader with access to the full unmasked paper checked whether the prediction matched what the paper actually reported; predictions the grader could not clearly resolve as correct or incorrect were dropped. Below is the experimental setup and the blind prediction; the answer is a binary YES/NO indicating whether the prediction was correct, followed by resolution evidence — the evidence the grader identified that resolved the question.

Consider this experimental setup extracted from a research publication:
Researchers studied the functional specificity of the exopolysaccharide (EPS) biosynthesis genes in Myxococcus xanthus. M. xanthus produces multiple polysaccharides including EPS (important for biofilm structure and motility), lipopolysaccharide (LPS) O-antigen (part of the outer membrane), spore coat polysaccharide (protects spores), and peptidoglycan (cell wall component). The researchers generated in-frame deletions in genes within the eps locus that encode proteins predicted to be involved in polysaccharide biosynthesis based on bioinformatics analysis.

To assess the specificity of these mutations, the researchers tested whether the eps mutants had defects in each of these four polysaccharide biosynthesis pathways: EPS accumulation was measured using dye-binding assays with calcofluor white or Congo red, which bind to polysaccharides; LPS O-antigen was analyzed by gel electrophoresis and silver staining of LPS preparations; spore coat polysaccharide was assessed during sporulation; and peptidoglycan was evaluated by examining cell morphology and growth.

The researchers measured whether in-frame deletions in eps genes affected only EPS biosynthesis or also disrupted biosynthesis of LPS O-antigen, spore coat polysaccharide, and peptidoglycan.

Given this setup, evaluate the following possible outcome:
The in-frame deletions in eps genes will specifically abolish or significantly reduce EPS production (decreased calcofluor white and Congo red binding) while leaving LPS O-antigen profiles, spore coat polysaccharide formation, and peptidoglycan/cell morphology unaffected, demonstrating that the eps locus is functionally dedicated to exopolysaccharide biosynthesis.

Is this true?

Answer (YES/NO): NO